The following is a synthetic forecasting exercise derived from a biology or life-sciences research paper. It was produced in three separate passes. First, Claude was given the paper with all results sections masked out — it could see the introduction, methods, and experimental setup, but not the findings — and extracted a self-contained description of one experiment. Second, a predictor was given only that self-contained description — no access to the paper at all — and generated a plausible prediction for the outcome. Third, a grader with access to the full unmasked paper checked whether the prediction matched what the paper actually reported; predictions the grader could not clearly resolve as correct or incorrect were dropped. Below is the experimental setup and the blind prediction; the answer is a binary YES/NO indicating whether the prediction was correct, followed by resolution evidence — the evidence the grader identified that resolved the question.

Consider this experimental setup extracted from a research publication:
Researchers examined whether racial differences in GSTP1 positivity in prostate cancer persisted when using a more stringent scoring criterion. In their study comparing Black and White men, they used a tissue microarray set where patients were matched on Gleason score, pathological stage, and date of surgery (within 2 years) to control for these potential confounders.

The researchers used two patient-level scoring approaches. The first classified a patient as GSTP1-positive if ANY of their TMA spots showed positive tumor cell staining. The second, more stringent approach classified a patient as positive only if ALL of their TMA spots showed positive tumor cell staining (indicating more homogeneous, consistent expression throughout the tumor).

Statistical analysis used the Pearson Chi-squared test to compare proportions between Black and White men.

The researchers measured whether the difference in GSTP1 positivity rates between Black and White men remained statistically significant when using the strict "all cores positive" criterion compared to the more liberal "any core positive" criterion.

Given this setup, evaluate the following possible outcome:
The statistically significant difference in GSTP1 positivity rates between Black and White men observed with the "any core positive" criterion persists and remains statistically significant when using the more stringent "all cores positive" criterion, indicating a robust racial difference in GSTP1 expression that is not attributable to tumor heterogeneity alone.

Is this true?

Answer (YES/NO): YES